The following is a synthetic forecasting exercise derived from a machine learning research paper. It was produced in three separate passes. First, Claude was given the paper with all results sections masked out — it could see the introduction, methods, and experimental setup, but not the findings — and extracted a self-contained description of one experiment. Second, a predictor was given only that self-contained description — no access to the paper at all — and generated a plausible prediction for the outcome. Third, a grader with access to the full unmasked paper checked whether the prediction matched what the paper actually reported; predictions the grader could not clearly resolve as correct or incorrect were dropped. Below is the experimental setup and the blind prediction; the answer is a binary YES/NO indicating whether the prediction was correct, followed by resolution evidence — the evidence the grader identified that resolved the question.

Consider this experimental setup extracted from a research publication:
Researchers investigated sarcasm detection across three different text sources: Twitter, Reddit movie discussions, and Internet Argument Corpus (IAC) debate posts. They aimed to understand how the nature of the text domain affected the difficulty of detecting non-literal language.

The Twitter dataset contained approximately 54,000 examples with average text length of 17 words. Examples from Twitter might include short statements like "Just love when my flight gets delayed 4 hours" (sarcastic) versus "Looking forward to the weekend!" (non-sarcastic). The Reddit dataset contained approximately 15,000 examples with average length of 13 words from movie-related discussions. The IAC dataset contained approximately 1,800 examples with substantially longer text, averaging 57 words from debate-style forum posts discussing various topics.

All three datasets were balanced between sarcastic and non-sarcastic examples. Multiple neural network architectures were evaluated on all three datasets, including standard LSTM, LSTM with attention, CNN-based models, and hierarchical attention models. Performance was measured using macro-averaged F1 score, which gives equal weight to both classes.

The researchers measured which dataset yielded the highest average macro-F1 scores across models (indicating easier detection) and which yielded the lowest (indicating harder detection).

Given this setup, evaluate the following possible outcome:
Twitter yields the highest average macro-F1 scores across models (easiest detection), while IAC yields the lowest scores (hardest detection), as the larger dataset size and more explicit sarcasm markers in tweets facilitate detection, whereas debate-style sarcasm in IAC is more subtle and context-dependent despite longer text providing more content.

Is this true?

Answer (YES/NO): YES